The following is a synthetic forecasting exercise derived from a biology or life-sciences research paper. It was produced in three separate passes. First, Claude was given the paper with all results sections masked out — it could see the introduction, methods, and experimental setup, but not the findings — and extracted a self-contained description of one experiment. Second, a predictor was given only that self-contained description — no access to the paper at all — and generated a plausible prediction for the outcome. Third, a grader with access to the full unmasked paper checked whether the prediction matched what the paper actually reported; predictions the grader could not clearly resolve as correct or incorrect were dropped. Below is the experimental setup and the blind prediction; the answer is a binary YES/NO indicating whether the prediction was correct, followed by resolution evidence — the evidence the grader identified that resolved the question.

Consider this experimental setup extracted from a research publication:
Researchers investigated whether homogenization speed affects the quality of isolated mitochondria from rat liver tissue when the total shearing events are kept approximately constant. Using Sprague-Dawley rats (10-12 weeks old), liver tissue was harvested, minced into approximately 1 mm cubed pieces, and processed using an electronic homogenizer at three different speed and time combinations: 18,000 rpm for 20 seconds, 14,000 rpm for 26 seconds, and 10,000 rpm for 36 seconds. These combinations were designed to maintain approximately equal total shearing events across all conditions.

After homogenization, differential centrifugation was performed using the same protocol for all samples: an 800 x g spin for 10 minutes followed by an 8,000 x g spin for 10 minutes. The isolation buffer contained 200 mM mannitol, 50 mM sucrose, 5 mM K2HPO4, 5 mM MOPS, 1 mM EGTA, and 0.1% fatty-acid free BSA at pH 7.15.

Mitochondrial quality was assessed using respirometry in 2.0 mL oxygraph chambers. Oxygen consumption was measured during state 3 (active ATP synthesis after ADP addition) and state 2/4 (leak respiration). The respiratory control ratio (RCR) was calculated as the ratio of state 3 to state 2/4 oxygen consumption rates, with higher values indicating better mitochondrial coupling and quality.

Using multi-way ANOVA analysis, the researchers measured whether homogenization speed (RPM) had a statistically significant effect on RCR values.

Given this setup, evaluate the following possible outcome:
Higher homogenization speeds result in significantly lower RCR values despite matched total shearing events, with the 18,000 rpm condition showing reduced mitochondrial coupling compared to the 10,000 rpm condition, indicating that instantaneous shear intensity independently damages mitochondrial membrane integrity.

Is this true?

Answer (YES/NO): NO